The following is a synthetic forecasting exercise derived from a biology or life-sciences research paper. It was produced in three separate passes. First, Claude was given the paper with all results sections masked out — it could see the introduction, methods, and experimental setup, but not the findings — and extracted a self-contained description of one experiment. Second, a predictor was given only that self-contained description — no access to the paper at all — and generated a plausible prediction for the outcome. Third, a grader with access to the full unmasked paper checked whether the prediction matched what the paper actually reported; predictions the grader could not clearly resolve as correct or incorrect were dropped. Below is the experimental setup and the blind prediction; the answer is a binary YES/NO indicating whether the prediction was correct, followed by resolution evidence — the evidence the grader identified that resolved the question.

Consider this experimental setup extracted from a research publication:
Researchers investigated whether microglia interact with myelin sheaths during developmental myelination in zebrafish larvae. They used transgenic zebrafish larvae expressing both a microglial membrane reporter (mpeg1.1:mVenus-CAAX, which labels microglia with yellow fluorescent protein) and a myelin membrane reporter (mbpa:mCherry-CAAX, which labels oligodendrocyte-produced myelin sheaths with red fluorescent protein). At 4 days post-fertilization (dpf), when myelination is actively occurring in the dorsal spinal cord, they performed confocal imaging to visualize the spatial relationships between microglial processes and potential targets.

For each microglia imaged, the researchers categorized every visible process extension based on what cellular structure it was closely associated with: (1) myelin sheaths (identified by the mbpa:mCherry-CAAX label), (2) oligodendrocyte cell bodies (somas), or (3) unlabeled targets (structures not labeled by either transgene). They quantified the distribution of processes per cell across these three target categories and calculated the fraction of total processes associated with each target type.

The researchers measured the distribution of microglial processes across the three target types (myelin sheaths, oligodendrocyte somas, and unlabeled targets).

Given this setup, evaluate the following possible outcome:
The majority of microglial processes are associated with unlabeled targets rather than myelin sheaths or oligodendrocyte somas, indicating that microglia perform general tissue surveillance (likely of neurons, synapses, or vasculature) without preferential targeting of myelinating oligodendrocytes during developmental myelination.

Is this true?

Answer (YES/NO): NO